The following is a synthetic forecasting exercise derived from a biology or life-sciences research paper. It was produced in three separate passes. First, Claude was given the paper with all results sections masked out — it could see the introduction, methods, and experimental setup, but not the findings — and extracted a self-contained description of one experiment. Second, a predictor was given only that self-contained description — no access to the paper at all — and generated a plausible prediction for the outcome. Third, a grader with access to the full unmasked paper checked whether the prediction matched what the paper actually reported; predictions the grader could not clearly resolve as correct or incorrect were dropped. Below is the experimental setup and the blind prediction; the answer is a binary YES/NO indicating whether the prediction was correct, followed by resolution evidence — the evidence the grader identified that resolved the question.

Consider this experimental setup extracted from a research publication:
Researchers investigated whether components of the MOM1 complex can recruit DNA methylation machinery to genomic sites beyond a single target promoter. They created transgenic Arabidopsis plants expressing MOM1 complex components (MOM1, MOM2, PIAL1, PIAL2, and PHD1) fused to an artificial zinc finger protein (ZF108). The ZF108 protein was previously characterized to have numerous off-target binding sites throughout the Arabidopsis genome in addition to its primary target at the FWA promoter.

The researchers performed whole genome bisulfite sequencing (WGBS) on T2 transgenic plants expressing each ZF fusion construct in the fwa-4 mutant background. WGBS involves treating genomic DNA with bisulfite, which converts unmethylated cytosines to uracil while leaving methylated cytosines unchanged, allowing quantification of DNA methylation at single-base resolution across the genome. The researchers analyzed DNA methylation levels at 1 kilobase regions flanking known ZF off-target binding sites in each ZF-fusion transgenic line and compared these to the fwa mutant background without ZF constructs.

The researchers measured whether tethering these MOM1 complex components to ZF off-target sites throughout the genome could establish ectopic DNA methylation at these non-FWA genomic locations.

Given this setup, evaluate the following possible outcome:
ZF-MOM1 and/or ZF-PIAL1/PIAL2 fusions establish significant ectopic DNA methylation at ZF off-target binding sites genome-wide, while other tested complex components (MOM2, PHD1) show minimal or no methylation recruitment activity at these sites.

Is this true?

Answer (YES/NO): NO